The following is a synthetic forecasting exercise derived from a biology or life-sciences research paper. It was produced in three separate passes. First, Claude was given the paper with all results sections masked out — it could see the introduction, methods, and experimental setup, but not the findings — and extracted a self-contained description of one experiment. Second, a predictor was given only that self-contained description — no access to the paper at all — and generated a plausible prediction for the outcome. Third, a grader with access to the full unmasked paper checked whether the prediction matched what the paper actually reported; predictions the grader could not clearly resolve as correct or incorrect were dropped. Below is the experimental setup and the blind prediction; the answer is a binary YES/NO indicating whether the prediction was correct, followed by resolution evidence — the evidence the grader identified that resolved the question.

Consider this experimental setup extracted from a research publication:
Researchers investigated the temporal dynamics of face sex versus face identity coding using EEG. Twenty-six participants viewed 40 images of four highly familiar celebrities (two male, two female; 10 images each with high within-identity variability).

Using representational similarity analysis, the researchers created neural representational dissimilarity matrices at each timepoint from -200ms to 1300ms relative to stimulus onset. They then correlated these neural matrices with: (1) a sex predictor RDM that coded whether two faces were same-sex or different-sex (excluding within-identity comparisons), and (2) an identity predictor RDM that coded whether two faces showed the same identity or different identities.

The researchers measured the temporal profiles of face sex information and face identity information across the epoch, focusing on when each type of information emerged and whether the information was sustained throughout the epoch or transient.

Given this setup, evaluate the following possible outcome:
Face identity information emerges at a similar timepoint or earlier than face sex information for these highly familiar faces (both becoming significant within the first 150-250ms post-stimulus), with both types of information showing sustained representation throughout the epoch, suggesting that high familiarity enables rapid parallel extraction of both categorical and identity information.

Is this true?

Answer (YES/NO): NO